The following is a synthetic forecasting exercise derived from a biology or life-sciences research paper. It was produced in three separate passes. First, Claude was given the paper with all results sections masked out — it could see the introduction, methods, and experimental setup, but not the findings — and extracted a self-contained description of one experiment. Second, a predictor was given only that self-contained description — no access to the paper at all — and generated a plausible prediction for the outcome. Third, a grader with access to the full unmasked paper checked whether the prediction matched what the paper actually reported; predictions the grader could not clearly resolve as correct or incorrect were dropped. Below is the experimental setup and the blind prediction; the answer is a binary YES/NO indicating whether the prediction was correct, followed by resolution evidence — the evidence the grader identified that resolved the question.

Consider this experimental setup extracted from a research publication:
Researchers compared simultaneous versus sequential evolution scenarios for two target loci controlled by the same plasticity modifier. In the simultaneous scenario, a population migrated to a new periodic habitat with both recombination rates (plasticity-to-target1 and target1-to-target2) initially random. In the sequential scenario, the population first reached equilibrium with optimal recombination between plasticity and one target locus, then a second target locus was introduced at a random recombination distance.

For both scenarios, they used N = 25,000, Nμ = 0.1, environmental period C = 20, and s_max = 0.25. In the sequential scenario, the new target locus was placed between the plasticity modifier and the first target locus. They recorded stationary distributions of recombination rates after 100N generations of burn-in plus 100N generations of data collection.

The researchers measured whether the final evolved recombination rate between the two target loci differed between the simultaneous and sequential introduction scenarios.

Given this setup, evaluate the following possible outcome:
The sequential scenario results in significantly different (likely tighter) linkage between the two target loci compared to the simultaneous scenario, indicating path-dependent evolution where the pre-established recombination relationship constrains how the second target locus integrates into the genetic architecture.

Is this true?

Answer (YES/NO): NO